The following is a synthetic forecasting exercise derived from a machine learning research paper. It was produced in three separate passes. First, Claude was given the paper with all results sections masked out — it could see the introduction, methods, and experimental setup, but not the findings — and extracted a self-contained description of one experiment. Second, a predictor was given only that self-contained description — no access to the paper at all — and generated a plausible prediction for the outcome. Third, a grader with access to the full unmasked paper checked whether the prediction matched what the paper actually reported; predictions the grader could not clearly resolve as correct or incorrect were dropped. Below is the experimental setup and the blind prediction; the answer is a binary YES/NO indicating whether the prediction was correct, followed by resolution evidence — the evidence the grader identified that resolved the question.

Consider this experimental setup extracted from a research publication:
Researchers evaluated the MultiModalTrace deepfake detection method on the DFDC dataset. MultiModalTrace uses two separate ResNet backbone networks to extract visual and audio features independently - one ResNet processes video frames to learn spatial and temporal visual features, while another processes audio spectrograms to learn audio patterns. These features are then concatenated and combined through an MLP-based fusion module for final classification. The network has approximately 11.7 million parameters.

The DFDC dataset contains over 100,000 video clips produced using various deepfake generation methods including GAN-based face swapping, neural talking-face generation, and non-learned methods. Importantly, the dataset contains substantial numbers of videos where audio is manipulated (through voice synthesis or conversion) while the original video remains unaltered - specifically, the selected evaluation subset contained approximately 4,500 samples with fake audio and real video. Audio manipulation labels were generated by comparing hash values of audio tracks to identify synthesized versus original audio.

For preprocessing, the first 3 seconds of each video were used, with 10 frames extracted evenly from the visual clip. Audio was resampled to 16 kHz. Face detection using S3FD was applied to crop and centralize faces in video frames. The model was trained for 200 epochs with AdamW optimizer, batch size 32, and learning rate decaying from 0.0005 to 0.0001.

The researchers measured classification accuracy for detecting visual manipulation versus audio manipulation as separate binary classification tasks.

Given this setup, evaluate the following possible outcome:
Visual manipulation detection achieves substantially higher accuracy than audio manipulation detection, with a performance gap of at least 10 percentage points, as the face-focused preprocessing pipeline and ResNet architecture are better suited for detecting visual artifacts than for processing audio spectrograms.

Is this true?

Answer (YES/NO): NO